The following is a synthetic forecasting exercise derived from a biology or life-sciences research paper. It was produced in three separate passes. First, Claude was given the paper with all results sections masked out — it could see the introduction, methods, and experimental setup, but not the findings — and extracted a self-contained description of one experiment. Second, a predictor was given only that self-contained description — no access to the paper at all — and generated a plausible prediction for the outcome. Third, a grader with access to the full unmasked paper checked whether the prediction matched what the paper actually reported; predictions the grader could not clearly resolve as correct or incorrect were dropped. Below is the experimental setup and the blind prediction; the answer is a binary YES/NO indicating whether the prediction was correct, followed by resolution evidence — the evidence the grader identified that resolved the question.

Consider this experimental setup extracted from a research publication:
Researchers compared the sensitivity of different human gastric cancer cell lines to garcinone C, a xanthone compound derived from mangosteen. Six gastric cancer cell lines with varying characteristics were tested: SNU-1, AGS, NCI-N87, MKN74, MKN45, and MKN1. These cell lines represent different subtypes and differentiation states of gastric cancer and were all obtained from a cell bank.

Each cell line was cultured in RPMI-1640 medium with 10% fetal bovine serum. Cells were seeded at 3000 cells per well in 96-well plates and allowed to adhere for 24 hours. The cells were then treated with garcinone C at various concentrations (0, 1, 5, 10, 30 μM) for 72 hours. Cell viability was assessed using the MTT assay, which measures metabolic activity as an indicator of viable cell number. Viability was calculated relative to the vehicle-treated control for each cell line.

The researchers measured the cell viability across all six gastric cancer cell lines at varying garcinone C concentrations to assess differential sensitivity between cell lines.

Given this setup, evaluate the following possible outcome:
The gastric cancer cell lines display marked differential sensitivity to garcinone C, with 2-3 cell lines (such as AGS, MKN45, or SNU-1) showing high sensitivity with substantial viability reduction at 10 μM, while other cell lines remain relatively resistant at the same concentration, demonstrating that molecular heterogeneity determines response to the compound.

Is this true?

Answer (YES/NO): NO